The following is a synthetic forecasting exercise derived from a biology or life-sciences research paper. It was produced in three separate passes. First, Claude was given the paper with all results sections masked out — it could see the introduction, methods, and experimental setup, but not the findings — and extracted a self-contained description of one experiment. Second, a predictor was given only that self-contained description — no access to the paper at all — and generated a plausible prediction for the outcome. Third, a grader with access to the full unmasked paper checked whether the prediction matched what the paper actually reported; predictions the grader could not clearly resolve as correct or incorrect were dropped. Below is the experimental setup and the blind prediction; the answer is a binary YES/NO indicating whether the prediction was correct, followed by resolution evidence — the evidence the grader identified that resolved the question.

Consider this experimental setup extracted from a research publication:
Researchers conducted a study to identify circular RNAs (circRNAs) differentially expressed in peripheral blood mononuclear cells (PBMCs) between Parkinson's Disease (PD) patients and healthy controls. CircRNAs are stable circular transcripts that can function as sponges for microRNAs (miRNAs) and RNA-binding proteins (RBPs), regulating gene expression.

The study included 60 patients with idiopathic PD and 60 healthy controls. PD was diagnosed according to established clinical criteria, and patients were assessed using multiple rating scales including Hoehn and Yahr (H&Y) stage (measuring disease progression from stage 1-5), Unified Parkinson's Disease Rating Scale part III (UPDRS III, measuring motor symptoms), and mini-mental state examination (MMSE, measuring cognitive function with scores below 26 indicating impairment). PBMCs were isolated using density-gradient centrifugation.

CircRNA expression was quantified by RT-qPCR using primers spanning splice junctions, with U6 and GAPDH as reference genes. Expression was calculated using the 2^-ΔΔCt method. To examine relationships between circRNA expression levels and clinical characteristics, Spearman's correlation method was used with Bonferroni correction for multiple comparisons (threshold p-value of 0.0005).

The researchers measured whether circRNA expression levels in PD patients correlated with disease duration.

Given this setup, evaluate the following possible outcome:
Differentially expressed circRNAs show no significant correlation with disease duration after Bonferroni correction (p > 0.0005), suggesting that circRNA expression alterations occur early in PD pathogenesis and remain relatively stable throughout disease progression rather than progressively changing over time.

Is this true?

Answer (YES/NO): YES